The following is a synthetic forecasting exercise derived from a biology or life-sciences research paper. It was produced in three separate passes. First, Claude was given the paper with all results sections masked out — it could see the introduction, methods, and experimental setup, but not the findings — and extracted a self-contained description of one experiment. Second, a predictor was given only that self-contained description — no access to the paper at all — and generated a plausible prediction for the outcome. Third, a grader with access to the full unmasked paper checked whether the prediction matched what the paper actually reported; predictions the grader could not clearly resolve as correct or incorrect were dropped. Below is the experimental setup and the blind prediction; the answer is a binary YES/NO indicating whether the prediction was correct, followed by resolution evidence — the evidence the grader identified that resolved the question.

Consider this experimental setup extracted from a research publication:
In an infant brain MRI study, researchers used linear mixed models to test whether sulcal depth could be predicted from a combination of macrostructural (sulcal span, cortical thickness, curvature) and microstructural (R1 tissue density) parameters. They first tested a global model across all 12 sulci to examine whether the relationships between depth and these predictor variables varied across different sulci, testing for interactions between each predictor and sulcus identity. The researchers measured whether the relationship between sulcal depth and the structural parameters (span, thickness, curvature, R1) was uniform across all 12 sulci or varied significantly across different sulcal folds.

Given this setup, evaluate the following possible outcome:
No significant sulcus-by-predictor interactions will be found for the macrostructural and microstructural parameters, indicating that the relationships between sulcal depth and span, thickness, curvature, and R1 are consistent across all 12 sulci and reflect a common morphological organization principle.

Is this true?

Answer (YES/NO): NO